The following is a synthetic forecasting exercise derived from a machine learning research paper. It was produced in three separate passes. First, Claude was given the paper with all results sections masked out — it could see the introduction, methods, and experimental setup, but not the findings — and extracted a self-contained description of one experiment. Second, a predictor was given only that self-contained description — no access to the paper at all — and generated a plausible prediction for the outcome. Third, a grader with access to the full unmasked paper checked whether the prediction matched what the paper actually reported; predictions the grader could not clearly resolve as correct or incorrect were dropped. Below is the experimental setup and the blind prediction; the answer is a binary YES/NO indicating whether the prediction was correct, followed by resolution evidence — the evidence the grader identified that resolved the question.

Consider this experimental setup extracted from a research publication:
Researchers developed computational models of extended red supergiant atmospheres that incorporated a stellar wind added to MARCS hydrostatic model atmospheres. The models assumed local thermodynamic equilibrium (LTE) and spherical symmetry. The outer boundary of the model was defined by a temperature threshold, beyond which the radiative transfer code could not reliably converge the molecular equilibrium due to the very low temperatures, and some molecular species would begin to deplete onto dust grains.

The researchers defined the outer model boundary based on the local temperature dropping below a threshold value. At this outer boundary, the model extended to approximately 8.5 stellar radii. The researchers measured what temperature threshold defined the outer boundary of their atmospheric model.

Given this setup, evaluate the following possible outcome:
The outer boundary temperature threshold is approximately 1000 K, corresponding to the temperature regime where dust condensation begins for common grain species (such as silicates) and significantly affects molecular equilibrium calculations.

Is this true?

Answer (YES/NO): NO